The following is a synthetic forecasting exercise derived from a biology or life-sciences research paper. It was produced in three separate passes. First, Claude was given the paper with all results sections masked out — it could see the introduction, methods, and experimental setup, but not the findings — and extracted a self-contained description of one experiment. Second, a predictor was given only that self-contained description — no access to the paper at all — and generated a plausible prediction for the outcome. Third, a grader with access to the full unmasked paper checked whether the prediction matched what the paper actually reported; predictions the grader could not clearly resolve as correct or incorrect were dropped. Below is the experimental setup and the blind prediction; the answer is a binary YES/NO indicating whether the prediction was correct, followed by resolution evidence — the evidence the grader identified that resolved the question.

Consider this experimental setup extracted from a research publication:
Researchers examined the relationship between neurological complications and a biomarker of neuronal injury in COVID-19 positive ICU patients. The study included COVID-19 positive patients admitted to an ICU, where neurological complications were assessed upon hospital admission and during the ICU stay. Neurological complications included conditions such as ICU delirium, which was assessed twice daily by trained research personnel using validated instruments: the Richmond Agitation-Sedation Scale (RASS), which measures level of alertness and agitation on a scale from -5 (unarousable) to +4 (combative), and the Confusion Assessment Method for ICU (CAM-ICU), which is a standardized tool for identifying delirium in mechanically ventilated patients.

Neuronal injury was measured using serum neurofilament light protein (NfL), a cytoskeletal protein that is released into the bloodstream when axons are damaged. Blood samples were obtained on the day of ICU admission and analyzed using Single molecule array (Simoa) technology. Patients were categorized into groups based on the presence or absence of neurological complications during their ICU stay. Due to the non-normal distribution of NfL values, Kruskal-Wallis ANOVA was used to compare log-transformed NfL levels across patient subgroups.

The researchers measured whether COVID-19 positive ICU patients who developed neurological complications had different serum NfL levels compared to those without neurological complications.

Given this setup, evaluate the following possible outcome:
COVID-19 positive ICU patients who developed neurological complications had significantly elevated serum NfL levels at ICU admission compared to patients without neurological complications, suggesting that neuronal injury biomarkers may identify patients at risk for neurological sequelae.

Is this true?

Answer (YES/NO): YES